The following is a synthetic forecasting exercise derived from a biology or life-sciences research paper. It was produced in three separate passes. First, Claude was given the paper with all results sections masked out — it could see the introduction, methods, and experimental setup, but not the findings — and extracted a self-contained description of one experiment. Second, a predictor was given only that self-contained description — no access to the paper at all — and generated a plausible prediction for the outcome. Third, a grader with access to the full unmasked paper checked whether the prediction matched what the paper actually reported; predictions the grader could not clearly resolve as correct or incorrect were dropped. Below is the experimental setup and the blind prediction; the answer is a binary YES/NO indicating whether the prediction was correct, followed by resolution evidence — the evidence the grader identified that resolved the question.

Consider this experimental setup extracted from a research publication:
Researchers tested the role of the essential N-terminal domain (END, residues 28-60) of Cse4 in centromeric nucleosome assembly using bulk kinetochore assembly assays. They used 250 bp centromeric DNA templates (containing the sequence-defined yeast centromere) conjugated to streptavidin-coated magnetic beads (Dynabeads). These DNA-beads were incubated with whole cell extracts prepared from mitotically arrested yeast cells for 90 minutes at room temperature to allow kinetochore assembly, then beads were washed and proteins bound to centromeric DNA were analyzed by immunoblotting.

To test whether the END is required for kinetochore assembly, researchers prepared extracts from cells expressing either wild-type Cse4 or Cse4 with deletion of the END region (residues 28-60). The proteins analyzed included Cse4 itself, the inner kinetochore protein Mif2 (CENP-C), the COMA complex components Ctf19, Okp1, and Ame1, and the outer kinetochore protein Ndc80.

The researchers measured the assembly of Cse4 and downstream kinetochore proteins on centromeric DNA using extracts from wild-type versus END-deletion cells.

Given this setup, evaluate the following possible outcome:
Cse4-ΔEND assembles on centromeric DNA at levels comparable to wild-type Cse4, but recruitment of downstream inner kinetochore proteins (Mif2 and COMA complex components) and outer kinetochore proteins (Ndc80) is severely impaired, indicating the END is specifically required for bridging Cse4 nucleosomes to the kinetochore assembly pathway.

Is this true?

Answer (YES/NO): NO